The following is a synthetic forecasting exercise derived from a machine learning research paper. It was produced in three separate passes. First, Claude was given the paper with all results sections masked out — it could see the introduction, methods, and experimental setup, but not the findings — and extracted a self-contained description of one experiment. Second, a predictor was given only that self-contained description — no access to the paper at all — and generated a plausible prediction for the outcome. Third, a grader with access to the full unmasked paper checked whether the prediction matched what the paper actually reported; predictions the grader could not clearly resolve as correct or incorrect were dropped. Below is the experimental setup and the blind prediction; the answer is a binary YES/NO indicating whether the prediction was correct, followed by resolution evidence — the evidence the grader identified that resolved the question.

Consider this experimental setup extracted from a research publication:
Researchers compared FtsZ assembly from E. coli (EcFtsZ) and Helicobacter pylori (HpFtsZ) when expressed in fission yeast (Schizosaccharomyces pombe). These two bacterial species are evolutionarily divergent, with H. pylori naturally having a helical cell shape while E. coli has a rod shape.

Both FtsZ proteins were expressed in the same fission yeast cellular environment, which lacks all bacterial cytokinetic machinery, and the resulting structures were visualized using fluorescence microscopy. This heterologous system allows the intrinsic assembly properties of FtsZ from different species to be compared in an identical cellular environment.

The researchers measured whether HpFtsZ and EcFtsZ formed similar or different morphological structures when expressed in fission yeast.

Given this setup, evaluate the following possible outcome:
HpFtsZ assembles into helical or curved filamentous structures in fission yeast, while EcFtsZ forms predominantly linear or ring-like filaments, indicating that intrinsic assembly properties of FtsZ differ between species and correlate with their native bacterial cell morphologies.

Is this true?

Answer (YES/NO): YES